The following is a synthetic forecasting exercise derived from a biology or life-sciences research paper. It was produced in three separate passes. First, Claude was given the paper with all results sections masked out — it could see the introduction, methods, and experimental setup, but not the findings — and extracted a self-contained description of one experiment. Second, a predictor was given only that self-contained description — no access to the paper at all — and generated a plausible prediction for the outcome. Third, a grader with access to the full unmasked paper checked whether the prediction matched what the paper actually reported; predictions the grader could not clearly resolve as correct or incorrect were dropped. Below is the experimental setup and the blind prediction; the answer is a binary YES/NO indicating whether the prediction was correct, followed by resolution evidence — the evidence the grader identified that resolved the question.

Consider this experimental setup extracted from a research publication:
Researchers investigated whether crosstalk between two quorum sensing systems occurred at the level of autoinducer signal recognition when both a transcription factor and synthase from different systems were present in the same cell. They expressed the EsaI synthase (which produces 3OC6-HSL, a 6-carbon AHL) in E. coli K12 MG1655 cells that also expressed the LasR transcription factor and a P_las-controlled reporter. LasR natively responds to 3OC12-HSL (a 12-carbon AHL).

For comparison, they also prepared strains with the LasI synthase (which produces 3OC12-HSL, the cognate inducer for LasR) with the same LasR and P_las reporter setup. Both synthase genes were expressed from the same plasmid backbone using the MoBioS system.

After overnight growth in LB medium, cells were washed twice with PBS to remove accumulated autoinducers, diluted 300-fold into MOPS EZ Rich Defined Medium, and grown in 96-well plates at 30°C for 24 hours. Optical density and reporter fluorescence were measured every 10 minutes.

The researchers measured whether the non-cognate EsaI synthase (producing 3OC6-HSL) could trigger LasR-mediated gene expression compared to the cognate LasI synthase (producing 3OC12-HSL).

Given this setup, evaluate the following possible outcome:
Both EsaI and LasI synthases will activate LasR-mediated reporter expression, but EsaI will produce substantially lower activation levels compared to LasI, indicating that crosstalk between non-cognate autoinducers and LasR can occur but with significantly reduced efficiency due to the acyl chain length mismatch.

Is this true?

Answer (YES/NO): NO